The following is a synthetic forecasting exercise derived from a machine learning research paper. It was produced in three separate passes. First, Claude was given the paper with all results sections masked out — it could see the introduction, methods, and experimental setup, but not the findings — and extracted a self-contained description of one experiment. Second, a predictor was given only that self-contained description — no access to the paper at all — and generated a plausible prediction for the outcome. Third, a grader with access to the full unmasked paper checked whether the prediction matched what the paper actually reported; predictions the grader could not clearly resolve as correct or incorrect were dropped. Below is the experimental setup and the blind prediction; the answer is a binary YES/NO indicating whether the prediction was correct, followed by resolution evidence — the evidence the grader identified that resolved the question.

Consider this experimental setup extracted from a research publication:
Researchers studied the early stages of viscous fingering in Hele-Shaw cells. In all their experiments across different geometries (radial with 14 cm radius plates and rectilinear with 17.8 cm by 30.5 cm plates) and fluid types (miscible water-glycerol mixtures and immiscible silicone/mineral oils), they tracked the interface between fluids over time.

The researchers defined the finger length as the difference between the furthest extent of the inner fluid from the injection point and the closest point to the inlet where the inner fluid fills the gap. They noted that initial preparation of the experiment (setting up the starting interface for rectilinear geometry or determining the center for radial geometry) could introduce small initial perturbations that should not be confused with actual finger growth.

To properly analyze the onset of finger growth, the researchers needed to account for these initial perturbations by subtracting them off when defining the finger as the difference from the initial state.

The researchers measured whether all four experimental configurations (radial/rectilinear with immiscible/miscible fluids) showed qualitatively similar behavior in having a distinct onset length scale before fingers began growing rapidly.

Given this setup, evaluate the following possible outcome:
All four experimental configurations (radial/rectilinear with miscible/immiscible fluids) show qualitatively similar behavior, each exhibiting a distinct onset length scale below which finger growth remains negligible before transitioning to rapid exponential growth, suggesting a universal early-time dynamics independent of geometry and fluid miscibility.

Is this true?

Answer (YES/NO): NO